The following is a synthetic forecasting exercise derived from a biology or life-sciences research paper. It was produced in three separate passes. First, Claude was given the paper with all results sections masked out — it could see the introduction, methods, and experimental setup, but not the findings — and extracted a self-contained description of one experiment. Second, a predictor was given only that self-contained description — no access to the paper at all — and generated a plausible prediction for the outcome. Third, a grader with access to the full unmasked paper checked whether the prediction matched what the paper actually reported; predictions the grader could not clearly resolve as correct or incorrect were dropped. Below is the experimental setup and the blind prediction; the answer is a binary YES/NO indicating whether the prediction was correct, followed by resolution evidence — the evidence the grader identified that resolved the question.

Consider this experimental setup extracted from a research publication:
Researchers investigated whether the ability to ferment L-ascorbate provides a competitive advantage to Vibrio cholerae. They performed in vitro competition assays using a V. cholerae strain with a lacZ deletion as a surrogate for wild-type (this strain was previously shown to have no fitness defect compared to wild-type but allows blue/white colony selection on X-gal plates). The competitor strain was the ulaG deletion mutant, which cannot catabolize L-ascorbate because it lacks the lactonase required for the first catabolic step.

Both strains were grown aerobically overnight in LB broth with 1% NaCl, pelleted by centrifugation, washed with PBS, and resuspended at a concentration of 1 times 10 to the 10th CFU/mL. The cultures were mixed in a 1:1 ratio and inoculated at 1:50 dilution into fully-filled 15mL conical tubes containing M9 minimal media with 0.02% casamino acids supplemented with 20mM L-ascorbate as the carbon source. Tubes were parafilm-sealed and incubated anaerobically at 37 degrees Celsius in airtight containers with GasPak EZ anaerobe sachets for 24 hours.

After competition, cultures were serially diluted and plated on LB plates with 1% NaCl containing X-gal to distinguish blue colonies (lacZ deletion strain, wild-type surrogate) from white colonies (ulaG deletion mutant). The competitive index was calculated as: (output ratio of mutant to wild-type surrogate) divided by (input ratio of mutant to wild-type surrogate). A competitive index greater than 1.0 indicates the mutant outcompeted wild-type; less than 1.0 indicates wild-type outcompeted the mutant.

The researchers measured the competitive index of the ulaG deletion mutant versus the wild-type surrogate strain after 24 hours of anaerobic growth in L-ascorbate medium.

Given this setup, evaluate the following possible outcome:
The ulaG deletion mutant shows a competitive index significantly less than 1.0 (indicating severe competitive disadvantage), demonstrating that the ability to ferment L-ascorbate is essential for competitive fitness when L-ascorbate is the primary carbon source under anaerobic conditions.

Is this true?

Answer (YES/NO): YES